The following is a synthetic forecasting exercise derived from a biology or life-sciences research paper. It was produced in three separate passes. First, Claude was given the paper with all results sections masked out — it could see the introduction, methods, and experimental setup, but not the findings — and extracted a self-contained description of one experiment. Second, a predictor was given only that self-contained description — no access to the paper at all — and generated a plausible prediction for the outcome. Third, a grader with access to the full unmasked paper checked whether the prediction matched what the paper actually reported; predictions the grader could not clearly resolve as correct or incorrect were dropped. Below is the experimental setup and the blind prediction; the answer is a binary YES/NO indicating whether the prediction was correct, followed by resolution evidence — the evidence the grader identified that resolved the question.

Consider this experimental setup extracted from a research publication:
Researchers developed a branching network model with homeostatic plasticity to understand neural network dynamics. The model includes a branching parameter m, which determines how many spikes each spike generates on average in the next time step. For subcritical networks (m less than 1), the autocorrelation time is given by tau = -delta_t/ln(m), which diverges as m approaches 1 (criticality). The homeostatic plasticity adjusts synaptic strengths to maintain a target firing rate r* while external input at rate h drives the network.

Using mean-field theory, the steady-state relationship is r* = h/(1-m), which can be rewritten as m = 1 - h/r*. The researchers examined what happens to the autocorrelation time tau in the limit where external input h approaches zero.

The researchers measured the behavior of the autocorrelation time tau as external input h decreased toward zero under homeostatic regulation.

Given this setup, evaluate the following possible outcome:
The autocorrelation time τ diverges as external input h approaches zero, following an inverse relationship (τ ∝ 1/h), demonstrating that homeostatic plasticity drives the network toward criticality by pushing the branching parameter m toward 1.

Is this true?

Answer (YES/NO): NO